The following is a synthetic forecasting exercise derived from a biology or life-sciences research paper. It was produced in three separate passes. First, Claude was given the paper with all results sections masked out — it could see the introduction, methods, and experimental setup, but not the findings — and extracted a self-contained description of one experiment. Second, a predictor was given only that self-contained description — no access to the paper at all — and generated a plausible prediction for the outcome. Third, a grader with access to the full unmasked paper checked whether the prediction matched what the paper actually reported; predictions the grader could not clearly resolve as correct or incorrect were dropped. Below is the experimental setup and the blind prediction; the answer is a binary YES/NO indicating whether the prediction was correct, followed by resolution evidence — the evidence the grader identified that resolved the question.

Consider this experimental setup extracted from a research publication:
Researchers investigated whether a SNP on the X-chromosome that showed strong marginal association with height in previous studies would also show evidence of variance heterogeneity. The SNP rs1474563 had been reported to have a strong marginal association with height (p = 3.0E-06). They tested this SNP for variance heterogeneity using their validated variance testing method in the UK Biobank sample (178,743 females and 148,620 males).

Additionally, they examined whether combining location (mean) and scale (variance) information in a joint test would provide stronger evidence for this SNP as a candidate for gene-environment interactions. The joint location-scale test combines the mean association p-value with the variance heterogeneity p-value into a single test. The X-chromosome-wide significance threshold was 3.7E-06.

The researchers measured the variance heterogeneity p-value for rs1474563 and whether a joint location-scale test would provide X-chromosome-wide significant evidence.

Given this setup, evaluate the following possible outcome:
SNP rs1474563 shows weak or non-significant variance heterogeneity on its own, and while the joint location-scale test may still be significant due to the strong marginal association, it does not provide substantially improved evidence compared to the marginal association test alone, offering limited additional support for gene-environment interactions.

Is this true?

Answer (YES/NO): NO